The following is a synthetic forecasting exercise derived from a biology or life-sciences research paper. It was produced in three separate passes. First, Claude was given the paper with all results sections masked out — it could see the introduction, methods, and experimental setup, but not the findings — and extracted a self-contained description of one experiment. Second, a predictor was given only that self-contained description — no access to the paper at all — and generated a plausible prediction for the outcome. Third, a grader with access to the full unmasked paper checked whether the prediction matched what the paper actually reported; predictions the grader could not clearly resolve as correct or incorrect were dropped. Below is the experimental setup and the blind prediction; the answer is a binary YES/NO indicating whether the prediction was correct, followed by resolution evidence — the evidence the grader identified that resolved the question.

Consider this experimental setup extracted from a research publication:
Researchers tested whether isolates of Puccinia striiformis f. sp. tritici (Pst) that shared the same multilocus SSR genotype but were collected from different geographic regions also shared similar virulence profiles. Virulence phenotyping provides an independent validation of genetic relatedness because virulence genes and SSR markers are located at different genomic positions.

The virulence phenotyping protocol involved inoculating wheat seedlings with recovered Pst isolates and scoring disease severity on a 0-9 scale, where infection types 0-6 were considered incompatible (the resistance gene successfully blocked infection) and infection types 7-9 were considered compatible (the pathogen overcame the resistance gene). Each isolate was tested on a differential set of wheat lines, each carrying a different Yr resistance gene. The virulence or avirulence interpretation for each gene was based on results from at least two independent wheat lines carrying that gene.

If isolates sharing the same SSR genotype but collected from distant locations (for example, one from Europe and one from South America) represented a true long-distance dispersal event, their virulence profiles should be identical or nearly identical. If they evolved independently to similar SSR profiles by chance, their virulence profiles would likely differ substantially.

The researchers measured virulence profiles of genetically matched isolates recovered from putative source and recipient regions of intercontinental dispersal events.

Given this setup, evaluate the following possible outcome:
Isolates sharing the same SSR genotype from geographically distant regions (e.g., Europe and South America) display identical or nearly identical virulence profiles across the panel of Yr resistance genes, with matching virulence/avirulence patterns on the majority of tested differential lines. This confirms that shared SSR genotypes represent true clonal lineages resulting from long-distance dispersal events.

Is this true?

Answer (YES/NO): YES